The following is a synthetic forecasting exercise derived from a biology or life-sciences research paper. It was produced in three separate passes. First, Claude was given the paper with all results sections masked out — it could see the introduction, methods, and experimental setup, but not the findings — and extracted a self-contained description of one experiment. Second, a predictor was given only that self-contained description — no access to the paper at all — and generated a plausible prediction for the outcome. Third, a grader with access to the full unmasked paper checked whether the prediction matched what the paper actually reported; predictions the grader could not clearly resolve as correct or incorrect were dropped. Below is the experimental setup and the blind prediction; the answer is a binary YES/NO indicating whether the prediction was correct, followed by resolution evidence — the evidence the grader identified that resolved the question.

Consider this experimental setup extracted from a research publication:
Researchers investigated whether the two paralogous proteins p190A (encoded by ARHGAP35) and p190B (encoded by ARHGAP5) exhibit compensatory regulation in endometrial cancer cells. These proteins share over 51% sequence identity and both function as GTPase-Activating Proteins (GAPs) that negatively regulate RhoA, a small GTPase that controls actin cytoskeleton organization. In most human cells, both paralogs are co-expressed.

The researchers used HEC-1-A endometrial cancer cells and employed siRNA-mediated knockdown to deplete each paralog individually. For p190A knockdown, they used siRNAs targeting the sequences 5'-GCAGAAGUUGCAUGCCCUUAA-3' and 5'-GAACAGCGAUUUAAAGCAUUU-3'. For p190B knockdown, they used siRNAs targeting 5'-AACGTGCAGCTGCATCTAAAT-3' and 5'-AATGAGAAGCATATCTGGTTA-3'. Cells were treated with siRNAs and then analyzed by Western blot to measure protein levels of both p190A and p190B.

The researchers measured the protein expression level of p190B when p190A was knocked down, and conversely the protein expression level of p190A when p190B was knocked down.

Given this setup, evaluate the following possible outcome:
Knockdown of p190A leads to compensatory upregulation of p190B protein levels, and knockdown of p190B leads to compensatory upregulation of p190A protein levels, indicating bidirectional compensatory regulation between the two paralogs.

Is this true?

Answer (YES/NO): NO